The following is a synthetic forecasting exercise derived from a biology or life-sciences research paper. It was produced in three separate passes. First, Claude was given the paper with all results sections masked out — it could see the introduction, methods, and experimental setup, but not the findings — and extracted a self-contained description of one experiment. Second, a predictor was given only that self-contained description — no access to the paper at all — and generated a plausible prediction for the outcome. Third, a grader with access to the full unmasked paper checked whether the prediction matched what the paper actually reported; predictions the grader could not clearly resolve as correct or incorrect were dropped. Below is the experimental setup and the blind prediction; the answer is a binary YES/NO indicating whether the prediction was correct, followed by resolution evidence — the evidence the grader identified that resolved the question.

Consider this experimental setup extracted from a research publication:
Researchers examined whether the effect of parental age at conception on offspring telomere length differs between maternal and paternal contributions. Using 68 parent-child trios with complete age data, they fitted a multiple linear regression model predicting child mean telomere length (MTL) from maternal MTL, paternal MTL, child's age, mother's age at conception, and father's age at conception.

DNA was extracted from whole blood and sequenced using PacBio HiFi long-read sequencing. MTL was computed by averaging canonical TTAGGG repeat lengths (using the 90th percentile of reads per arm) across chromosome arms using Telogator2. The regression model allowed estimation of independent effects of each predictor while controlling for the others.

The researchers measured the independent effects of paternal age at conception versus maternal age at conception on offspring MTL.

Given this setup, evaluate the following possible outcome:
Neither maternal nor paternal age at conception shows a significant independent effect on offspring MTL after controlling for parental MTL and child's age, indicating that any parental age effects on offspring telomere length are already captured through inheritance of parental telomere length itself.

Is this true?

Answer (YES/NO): YES